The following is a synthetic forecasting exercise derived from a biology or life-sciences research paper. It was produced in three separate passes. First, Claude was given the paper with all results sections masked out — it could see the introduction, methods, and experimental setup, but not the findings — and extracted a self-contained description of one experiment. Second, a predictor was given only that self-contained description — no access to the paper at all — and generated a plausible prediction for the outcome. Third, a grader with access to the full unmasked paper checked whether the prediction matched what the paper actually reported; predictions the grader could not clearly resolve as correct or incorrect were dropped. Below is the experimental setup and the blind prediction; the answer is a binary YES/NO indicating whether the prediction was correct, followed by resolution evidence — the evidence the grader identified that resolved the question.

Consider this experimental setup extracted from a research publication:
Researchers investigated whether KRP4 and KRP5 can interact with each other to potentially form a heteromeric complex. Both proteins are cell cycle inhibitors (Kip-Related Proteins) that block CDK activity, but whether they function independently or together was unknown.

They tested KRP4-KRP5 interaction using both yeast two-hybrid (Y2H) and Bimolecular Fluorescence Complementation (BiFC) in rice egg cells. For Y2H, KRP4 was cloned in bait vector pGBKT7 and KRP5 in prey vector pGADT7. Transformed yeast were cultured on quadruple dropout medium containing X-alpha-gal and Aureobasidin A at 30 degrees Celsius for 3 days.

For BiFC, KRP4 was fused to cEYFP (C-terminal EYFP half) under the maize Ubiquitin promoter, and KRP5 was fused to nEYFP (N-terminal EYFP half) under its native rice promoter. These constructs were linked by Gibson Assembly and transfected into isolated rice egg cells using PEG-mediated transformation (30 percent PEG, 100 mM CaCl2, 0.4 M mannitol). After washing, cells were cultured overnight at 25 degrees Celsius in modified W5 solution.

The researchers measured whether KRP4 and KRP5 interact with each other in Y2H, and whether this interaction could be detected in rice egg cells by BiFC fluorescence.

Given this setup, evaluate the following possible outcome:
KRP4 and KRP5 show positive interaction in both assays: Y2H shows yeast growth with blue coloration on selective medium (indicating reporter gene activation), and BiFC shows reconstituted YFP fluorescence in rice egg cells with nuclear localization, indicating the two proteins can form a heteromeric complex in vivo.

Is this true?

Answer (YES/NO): YES